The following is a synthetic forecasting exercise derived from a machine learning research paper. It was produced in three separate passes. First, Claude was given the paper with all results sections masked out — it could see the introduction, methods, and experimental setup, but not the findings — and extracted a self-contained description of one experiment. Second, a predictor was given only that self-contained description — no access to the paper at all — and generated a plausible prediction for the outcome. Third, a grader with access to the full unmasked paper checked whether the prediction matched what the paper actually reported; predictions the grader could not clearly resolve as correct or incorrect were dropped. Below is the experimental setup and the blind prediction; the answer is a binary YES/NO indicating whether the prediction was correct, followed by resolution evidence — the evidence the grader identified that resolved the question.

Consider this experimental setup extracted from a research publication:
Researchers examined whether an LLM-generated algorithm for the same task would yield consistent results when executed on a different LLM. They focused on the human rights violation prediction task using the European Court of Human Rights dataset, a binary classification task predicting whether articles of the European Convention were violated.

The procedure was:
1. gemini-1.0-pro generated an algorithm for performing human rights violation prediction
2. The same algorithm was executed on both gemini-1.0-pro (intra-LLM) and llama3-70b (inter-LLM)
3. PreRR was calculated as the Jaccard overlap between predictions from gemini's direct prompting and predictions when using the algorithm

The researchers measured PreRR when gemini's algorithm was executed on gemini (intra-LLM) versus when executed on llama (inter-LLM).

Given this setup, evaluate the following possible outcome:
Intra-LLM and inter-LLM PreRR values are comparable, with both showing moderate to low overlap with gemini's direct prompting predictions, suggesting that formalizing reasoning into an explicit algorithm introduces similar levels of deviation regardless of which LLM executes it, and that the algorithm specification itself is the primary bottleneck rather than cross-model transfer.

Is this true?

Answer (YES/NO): NO